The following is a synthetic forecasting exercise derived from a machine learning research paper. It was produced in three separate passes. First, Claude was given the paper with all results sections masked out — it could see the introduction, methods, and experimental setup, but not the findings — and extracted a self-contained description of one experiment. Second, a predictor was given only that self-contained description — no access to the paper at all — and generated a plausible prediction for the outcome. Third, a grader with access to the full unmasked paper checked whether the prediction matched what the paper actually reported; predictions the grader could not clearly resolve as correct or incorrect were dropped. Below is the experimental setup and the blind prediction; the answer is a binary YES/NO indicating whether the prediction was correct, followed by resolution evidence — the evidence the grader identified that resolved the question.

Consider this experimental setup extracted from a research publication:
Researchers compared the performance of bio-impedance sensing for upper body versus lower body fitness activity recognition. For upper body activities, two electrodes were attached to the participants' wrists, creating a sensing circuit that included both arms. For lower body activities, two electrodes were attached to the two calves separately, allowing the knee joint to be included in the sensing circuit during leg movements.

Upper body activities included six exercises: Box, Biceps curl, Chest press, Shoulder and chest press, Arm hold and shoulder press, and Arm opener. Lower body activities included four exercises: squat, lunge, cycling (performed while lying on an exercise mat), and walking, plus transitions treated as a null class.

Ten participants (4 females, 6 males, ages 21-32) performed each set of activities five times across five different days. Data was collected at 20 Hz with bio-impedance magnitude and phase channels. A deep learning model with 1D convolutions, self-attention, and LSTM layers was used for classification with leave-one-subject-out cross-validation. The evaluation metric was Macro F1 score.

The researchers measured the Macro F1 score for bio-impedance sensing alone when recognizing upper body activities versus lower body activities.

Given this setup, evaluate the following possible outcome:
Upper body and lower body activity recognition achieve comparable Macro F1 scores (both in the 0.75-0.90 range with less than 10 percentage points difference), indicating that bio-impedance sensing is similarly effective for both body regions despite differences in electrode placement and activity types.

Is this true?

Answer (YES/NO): NO